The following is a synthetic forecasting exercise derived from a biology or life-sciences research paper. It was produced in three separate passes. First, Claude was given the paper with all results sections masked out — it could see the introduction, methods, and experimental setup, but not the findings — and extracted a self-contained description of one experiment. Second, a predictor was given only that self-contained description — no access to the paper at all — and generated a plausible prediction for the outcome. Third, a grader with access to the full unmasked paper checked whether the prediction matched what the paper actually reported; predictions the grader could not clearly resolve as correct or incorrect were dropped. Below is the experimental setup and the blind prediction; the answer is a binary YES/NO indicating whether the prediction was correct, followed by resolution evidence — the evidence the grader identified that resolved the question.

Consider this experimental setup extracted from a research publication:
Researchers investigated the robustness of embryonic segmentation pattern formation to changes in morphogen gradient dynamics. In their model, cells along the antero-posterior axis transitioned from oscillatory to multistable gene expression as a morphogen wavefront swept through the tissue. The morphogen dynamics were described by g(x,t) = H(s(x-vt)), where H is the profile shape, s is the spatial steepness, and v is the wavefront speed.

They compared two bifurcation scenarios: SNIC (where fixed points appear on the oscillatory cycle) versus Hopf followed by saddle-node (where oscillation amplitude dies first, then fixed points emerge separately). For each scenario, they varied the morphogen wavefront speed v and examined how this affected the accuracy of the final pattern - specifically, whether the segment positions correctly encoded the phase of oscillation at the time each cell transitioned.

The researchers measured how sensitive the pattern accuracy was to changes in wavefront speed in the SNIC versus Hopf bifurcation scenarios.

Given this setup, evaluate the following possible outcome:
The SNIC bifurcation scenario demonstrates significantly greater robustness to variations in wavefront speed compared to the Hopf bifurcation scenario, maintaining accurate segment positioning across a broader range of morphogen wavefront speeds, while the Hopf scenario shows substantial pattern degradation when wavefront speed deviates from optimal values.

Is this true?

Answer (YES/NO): YES